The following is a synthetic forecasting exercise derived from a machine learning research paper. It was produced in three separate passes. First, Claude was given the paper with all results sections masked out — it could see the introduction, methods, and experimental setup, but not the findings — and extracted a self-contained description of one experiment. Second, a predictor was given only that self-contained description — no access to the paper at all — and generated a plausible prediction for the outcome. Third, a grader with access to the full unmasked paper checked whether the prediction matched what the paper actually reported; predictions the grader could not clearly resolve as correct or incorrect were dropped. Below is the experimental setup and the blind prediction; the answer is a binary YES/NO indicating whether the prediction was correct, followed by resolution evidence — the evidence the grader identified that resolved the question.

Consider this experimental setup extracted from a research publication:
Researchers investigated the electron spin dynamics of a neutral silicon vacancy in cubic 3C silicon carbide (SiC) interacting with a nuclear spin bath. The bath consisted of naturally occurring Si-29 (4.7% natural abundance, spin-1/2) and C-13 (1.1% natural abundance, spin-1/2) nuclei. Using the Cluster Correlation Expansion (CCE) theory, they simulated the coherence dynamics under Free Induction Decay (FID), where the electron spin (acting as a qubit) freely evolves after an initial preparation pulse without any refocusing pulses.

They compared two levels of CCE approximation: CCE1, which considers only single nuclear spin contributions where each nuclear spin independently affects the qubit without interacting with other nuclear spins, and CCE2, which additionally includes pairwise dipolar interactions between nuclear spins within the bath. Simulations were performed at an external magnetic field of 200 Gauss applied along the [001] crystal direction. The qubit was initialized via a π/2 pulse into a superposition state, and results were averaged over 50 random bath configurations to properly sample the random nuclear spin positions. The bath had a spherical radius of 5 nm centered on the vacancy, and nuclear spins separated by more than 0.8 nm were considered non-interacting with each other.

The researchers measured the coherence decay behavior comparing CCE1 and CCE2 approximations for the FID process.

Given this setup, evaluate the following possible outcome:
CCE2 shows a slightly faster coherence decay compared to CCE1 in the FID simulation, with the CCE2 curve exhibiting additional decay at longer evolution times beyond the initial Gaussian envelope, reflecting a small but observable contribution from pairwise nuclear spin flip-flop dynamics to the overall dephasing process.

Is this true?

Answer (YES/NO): NO